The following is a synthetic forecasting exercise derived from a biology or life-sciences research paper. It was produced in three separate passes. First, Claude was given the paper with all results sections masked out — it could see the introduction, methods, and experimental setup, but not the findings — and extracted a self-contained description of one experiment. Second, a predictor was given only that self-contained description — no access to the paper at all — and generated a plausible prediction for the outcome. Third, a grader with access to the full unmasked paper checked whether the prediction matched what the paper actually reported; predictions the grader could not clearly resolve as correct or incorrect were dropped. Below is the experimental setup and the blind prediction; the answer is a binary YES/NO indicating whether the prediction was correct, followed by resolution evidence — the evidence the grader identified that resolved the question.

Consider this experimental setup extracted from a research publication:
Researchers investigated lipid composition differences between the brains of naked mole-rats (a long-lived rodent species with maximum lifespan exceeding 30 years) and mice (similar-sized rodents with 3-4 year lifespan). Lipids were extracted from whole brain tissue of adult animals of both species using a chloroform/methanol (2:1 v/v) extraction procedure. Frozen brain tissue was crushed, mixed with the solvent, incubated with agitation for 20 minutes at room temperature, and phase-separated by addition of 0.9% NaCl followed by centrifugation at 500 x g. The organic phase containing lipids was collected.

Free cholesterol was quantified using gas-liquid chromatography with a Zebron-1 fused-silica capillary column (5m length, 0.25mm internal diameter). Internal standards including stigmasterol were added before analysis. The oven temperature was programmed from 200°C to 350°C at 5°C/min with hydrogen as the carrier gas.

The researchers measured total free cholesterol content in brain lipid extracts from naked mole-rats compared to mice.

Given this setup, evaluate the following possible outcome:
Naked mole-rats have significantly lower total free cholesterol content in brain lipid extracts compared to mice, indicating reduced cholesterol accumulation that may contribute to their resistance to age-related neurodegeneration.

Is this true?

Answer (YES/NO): NO